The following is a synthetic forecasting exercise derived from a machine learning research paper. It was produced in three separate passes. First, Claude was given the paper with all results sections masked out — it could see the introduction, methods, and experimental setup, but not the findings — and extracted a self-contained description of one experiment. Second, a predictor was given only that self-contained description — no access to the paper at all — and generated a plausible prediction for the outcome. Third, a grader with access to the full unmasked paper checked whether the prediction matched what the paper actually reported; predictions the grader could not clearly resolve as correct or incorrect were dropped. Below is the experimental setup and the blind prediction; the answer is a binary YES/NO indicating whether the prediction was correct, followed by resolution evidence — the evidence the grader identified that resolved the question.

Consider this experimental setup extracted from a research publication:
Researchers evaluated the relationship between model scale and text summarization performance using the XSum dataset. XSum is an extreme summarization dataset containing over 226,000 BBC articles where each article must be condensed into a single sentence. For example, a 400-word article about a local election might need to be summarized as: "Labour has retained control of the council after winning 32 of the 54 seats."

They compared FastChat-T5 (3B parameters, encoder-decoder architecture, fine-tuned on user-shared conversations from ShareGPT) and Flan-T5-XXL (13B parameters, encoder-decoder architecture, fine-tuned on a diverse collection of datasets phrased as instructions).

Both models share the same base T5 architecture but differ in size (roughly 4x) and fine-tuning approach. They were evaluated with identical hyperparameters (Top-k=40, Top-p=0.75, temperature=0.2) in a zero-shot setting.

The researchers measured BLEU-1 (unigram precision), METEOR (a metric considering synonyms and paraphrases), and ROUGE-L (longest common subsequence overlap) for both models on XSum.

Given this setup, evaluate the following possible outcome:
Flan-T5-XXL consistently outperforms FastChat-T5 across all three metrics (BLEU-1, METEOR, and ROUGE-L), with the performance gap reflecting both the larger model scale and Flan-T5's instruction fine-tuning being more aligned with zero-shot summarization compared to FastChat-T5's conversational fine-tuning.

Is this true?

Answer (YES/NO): YES